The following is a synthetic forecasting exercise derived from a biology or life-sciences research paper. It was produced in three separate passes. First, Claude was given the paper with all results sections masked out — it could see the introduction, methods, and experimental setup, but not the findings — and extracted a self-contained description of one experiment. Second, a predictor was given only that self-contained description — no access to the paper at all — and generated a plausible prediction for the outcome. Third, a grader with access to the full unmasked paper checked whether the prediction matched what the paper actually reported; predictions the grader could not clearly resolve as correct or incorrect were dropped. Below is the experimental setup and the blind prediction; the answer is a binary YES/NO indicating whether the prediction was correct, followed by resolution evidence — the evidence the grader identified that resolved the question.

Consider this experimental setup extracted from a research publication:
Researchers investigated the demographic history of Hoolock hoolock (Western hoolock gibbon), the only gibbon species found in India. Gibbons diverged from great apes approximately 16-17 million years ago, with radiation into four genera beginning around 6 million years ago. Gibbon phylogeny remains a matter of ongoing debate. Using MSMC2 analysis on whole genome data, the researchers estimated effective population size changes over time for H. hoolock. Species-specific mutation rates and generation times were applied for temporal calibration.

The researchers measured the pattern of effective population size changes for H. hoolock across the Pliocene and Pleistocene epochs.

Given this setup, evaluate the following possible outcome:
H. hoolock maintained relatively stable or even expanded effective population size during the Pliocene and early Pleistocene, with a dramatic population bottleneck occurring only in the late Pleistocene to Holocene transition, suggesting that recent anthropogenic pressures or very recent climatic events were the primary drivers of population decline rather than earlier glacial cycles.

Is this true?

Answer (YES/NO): NO